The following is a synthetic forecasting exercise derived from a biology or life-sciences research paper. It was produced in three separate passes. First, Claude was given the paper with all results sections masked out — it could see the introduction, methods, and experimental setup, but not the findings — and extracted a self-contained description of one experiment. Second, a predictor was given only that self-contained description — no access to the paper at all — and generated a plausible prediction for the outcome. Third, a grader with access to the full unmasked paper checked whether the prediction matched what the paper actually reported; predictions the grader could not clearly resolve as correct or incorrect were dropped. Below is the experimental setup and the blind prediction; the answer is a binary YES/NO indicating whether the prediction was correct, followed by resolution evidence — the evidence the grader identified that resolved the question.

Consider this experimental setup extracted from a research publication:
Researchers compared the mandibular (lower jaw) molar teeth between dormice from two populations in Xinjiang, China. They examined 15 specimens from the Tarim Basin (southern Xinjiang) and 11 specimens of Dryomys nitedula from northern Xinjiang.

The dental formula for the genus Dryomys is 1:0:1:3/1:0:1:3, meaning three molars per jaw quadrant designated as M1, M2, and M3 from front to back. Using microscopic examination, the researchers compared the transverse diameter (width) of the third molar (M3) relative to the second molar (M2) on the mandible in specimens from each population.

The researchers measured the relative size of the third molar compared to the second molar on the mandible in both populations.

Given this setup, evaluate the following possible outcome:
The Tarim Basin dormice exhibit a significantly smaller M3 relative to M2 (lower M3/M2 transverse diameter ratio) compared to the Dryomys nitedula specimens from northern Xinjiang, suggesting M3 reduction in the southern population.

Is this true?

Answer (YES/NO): YES